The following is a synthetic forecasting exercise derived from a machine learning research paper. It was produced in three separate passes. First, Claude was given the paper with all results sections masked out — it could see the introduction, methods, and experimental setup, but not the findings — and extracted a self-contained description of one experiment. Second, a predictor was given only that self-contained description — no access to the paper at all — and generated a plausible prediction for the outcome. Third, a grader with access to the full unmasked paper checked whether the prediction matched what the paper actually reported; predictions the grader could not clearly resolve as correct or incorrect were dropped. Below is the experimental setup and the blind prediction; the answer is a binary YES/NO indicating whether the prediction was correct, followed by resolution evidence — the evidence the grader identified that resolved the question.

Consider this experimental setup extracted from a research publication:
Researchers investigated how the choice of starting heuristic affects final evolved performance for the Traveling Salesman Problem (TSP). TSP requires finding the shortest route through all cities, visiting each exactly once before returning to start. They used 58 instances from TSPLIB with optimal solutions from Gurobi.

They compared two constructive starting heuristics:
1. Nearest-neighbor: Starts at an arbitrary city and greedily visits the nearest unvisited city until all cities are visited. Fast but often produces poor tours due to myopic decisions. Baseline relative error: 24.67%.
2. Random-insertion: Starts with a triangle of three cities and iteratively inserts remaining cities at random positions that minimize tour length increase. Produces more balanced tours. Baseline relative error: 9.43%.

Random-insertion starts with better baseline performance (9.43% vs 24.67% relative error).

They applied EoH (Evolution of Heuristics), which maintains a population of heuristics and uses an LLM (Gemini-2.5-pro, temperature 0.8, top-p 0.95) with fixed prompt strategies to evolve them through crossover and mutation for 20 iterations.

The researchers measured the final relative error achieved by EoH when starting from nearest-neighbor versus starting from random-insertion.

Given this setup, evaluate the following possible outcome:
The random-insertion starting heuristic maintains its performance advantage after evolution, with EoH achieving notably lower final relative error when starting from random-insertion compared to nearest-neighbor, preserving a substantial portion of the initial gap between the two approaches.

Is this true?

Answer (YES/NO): NO